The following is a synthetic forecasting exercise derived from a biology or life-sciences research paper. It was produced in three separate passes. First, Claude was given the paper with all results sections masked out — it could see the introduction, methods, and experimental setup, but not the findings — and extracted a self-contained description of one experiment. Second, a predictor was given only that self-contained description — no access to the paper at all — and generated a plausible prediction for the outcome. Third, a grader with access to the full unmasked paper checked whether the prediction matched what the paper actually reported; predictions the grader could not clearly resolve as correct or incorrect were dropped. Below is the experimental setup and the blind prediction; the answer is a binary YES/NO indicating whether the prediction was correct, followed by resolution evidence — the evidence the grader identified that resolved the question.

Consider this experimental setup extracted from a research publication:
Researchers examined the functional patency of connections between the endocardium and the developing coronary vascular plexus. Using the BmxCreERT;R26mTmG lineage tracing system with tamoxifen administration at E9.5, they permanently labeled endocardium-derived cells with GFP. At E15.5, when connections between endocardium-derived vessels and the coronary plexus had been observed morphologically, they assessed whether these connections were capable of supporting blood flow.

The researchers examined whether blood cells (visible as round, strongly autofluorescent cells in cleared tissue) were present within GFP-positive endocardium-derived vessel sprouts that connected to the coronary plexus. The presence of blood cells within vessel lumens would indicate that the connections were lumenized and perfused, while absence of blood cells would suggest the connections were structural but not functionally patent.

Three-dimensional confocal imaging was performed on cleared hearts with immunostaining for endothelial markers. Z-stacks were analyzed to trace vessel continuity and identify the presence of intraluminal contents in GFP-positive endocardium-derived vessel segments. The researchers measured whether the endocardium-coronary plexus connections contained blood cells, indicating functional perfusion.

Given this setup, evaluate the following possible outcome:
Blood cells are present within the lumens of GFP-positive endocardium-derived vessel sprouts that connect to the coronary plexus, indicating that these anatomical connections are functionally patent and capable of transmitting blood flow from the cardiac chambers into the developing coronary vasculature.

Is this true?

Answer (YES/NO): YES